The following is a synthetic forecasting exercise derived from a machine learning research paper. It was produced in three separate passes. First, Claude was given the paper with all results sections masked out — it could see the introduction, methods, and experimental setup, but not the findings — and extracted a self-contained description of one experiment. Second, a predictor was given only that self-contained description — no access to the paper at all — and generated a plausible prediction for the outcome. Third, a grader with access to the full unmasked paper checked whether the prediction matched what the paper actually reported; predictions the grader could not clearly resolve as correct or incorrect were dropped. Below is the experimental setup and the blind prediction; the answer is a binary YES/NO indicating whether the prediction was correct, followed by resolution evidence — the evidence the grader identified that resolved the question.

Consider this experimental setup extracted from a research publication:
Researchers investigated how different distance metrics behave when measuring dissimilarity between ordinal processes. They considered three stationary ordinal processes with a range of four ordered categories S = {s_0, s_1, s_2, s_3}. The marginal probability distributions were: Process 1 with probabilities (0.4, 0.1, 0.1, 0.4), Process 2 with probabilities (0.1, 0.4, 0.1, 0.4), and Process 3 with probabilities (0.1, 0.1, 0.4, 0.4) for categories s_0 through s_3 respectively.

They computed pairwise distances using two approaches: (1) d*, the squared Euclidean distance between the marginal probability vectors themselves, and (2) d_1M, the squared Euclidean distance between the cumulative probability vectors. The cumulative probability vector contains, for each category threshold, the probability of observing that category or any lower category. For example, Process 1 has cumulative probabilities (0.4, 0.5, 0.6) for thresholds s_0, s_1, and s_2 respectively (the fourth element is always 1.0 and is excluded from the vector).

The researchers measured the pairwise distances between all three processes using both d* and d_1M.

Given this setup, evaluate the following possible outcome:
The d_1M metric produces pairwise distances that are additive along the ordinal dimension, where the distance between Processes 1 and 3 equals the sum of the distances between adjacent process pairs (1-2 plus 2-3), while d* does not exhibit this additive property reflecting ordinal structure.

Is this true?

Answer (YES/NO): YES